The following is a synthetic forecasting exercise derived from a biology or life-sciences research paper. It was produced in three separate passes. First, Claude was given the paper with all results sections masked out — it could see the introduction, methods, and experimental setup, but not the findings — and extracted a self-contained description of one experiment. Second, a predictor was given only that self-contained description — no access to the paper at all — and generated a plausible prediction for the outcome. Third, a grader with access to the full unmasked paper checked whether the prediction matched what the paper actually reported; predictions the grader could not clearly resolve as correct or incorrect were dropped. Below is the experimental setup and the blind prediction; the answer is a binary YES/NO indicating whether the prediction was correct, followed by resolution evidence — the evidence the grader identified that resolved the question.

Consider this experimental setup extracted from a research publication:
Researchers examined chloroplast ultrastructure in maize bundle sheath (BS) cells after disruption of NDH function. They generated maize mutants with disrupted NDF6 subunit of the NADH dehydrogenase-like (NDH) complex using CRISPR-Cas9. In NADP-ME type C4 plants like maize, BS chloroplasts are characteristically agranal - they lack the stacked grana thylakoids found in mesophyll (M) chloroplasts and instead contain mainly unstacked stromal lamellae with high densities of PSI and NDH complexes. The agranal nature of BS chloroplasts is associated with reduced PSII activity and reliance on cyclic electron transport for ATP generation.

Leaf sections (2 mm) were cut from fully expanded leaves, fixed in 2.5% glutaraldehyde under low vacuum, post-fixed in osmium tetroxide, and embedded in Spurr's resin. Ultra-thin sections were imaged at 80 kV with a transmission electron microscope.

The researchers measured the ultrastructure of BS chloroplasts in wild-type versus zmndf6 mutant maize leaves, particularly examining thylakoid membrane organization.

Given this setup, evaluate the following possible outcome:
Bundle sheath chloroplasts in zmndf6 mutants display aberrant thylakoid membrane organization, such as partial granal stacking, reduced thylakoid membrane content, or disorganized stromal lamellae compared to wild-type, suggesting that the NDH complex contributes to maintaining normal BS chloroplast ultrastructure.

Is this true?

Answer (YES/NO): YES